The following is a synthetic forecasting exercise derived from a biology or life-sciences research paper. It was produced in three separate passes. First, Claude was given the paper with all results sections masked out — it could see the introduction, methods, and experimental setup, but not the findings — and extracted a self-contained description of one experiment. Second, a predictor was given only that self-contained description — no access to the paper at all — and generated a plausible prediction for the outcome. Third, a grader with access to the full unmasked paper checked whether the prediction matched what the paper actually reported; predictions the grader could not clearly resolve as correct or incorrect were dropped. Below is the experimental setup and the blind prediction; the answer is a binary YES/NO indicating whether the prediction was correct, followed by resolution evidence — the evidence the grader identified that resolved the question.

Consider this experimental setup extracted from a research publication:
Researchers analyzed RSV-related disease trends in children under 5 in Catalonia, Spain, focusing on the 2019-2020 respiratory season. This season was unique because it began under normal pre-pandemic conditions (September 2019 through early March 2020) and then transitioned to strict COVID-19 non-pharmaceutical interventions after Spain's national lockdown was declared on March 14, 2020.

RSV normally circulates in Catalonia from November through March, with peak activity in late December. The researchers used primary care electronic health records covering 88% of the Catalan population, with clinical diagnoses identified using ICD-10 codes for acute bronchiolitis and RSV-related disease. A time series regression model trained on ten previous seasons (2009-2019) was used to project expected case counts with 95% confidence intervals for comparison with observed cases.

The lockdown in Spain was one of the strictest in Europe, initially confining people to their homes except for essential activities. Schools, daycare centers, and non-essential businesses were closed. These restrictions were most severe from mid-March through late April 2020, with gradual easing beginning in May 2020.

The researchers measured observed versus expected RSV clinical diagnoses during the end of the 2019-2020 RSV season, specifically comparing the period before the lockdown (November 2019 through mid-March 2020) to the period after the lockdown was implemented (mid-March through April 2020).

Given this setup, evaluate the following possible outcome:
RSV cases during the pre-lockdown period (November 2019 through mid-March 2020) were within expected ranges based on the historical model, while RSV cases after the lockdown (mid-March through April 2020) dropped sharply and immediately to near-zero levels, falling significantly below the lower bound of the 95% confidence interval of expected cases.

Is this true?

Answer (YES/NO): NO